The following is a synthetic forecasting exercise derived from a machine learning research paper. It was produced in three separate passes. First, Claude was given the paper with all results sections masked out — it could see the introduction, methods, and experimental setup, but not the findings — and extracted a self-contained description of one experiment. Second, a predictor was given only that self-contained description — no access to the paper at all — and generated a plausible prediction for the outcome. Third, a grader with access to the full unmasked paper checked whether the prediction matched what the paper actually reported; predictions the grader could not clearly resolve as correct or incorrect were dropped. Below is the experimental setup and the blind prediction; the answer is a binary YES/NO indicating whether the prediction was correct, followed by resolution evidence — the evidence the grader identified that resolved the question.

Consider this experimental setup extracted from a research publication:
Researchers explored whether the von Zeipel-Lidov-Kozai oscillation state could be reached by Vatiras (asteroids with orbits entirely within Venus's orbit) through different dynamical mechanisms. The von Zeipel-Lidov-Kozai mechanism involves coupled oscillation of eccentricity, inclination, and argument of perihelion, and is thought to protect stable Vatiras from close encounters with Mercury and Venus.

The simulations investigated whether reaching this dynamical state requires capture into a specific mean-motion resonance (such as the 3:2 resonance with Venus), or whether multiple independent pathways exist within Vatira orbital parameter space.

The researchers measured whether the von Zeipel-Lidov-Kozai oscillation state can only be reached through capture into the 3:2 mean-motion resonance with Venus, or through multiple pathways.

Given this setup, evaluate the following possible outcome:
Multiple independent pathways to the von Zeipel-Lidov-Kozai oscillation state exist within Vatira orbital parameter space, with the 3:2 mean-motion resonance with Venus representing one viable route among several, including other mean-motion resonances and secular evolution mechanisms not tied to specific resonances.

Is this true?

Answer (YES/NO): YES